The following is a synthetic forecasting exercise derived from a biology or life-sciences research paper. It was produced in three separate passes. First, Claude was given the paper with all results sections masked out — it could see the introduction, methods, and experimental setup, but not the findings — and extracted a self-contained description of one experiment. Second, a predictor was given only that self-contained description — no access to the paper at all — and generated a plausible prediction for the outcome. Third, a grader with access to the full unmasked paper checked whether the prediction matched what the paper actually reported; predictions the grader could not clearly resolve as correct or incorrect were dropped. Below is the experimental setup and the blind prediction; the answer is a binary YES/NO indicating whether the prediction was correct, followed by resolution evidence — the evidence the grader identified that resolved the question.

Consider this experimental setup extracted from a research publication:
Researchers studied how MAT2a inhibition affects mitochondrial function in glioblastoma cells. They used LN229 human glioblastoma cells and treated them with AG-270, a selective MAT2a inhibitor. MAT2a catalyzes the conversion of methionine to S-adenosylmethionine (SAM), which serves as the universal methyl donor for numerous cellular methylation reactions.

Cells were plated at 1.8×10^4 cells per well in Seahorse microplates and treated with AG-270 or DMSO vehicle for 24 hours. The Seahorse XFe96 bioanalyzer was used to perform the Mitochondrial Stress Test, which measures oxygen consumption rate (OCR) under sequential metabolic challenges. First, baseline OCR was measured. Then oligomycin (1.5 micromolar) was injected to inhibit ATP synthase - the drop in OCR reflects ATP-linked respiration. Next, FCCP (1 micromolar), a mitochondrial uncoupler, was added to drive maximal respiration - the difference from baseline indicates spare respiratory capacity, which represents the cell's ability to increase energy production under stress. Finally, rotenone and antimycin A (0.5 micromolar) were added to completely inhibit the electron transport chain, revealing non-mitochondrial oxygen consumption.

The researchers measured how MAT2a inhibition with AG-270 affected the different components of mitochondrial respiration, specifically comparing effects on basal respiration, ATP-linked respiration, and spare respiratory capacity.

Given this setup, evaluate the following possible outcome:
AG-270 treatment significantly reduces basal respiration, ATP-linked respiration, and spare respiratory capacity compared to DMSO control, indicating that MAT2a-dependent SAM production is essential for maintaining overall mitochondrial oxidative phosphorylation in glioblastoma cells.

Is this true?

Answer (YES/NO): NO